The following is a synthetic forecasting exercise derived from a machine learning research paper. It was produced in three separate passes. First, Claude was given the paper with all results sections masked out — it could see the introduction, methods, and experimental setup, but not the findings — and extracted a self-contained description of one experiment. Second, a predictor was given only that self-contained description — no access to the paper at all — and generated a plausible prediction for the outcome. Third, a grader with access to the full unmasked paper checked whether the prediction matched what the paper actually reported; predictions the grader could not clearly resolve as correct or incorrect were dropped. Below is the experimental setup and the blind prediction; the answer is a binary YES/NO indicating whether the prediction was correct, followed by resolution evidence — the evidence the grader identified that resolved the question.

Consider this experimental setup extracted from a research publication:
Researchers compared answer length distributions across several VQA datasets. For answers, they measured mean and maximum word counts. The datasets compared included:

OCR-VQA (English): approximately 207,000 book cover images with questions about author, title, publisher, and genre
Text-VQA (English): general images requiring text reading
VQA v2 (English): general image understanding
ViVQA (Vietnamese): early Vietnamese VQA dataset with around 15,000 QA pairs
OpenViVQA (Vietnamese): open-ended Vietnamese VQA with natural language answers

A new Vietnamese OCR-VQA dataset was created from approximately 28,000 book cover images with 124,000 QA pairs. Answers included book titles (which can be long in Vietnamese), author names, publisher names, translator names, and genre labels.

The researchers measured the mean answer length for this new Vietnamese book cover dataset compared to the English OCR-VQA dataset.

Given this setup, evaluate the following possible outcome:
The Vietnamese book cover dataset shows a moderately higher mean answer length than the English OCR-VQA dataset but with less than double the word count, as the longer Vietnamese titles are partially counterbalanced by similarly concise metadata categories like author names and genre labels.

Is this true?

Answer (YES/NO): NO